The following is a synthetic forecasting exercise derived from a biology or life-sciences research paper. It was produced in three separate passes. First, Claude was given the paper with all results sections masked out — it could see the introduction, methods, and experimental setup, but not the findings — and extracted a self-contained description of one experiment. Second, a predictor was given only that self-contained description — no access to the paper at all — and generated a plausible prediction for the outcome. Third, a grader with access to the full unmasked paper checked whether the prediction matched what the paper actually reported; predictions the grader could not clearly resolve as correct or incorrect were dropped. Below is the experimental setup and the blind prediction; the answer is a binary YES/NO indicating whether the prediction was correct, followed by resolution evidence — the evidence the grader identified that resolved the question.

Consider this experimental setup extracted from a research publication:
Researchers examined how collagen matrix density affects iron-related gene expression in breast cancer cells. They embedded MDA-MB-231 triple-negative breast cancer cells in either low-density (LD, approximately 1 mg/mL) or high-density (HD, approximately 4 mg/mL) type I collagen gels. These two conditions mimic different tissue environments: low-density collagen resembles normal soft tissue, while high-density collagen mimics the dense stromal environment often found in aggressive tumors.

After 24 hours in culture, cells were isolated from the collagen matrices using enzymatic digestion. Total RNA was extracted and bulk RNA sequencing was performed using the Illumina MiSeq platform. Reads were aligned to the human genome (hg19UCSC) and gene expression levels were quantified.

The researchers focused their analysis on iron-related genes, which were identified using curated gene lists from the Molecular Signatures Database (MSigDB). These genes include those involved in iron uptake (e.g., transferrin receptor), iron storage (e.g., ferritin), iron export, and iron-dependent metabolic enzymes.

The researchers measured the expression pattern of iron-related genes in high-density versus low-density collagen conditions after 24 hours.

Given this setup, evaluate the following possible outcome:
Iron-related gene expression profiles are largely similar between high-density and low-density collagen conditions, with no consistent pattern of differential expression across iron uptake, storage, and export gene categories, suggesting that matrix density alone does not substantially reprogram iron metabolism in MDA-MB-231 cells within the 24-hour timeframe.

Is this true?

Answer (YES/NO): NO